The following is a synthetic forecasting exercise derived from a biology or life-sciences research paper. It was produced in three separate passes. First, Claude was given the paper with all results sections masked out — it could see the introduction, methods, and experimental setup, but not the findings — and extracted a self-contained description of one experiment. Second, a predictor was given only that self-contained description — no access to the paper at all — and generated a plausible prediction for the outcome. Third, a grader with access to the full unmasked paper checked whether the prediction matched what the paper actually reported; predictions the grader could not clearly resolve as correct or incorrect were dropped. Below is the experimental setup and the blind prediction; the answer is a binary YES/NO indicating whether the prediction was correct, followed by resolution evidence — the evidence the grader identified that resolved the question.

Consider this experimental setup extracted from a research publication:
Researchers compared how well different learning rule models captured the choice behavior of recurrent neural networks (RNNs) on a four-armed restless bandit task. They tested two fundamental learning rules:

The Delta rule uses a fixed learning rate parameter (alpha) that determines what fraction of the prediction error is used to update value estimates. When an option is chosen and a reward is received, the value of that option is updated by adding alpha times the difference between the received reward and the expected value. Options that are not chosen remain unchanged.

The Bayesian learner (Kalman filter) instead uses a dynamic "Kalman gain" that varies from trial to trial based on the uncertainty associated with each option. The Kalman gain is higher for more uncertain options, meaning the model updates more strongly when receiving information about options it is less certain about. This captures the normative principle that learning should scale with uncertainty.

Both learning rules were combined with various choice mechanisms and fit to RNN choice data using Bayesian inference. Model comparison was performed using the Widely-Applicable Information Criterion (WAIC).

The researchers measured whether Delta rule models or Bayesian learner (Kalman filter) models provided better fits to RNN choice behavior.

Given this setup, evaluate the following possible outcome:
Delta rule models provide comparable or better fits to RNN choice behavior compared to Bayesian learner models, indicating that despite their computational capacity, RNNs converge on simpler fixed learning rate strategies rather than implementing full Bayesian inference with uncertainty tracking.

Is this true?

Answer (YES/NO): NO